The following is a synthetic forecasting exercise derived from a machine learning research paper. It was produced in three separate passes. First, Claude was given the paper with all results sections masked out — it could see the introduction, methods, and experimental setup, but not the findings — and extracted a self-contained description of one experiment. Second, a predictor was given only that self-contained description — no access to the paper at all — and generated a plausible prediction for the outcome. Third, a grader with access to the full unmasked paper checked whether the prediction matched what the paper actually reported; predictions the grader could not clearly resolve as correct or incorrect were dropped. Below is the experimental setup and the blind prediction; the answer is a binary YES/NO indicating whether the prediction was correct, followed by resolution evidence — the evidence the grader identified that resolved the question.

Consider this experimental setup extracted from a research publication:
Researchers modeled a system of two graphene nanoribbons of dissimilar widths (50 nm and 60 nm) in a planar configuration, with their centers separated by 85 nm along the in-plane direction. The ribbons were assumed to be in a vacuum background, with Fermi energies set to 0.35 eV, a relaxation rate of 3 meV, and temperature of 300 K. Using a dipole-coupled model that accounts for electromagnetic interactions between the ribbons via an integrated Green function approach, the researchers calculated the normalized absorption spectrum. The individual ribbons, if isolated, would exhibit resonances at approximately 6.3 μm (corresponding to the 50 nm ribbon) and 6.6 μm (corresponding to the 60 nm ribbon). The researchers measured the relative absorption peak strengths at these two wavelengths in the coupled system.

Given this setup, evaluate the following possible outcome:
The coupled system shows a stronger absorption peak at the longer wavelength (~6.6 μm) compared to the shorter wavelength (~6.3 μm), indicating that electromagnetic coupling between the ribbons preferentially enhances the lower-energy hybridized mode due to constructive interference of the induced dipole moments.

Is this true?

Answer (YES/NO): YES